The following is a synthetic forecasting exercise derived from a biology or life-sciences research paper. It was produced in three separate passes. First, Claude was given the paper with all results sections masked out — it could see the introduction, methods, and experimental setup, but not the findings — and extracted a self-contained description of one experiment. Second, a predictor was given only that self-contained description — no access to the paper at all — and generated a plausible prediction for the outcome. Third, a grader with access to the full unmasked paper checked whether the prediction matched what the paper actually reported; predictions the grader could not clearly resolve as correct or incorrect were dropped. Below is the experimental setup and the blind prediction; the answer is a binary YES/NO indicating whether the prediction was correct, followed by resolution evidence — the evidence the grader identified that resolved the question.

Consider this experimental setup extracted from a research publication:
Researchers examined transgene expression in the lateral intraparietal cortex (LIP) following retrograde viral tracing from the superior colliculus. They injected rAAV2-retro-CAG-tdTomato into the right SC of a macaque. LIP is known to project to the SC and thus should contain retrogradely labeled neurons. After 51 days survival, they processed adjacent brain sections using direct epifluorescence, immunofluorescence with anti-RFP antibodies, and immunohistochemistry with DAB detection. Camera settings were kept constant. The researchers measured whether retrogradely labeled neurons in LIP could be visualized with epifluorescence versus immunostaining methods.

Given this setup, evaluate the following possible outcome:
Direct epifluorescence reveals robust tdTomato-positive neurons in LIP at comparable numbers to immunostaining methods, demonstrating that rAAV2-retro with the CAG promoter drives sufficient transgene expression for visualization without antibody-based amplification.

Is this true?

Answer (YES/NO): NO